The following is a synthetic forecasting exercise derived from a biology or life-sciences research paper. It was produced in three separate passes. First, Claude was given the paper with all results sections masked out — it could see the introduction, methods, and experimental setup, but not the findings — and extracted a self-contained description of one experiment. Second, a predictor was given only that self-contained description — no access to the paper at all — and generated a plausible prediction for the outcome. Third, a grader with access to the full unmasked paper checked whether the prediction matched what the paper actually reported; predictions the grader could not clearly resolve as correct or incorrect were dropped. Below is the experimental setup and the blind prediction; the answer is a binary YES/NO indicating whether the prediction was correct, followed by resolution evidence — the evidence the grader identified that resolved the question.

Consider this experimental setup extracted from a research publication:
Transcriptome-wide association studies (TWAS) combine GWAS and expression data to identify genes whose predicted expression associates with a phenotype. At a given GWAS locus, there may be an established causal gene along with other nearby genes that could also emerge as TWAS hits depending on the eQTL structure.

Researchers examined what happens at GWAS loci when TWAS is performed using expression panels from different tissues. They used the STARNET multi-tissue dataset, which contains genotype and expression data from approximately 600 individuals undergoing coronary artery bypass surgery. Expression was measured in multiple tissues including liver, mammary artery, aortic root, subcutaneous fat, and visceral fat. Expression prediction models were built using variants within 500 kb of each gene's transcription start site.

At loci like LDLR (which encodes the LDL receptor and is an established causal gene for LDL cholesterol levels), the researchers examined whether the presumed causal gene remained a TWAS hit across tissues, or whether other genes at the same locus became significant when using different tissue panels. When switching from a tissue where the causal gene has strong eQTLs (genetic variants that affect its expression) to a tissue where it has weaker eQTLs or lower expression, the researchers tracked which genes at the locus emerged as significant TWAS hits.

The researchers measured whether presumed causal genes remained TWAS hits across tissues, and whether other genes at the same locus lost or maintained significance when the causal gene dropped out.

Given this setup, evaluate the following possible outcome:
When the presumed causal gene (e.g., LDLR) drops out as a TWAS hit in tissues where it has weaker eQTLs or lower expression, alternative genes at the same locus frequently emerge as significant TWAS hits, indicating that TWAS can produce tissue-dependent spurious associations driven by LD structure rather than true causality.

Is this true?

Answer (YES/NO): YES